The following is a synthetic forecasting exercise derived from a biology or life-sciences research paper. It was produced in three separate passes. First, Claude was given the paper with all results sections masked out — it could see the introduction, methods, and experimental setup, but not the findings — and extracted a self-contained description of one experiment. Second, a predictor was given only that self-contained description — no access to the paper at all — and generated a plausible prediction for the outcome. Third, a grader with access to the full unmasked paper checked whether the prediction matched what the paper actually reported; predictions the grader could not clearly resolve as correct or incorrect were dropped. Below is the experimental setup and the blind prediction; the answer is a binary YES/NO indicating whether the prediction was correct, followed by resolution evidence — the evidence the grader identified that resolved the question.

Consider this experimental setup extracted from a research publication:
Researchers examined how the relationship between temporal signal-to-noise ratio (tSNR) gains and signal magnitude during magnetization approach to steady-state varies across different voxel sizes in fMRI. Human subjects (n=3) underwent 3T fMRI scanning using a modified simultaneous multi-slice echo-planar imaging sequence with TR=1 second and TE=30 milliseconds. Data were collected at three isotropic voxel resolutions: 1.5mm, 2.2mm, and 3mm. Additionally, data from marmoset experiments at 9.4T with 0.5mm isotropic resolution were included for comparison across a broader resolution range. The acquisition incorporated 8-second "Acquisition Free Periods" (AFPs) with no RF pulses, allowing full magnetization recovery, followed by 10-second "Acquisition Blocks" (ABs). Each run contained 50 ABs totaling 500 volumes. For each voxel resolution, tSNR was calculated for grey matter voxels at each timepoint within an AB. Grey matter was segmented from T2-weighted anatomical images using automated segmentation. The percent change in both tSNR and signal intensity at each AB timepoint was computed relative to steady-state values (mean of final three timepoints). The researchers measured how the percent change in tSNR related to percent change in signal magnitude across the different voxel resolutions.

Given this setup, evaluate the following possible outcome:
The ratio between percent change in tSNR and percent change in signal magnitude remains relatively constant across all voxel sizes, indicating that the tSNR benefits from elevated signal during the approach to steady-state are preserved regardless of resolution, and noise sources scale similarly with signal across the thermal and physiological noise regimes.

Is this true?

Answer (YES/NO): NO